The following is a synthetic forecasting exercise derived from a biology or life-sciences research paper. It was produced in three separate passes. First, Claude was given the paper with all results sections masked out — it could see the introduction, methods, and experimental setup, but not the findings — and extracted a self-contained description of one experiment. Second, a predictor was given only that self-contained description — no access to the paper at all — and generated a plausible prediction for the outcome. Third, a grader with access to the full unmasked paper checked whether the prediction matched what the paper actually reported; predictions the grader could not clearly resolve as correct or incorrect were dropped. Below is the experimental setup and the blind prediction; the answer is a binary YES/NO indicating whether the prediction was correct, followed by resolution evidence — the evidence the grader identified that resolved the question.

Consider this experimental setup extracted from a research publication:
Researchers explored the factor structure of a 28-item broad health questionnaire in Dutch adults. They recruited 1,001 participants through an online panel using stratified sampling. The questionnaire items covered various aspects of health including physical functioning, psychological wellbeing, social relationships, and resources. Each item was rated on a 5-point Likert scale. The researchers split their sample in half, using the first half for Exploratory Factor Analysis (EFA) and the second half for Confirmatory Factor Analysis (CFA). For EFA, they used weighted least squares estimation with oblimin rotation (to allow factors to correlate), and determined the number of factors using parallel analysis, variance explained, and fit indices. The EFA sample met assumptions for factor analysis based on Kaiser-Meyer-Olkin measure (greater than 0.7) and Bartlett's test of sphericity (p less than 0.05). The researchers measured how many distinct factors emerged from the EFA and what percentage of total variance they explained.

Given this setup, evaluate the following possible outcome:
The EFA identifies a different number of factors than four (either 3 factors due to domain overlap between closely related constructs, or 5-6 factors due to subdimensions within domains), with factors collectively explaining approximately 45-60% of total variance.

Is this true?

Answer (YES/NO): NO